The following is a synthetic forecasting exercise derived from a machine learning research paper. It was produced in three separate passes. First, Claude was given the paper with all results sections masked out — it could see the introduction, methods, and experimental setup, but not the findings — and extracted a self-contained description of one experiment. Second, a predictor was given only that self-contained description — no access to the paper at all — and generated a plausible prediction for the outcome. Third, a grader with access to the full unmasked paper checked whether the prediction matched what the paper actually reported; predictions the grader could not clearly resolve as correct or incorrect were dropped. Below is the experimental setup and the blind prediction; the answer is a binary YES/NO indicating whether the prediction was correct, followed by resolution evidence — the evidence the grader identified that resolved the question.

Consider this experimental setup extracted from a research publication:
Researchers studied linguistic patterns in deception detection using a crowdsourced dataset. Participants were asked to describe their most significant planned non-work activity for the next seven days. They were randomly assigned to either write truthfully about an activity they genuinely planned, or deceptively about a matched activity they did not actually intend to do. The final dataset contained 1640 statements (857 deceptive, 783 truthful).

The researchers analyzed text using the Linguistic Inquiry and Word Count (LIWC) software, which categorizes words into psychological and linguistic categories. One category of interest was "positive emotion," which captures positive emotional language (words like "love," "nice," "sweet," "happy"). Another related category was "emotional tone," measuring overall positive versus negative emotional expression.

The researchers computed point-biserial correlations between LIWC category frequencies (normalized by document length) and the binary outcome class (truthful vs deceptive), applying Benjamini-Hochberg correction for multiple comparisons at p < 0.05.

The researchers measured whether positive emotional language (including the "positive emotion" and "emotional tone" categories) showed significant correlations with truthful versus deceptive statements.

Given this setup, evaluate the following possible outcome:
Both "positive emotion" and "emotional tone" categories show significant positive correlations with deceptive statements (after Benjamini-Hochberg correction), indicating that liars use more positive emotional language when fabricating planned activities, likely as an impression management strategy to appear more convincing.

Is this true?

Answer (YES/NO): YES